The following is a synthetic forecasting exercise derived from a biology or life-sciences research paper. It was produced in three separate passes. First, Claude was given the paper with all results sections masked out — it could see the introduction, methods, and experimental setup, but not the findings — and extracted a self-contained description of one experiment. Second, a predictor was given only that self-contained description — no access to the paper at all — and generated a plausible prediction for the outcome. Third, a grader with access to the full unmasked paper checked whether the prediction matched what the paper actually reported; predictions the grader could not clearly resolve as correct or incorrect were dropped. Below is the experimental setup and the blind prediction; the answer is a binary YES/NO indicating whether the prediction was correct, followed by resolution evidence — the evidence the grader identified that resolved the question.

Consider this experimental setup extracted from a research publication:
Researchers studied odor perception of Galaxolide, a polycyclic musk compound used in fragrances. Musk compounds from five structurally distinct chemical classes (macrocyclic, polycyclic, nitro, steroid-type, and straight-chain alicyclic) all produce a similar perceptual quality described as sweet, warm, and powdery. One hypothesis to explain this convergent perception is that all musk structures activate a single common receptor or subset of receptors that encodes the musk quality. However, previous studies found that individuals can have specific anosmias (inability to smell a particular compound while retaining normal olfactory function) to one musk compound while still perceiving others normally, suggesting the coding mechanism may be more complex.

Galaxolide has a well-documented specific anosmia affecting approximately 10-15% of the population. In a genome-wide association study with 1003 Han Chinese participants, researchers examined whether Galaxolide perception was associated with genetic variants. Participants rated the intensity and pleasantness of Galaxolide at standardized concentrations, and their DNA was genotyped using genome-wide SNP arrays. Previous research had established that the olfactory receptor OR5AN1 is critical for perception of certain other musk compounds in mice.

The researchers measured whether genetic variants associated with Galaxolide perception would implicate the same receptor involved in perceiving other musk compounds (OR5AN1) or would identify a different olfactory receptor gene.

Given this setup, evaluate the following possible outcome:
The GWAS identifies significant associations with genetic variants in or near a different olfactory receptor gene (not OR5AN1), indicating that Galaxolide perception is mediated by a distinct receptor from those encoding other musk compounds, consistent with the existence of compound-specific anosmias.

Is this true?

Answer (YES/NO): YES